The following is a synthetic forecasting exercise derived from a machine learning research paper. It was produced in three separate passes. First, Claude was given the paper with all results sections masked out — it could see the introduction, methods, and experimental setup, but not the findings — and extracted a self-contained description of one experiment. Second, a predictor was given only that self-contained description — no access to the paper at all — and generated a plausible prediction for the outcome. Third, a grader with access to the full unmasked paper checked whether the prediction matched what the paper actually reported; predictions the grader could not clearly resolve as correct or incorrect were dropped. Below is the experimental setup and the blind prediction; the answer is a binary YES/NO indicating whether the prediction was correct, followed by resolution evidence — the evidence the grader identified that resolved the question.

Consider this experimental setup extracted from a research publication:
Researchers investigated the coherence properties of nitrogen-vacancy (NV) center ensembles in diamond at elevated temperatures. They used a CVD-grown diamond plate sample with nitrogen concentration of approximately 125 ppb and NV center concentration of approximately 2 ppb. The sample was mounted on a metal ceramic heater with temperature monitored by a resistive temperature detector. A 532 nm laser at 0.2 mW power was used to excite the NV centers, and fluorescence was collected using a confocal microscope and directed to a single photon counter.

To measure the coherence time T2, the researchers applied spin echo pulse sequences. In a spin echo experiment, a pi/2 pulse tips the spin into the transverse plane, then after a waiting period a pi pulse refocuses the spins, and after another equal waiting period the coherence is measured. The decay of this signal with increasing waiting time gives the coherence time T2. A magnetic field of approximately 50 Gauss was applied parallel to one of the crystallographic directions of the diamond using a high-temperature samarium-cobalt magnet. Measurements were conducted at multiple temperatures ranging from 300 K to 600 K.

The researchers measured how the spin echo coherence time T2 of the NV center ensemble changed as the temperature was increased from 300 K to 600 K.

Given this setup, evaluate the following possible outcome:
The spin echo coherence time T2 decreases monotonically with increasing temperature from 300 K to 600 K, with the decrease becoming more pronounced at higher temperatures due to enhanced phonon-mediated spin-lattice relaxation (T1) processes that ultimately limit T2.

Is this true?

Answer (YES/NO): NO